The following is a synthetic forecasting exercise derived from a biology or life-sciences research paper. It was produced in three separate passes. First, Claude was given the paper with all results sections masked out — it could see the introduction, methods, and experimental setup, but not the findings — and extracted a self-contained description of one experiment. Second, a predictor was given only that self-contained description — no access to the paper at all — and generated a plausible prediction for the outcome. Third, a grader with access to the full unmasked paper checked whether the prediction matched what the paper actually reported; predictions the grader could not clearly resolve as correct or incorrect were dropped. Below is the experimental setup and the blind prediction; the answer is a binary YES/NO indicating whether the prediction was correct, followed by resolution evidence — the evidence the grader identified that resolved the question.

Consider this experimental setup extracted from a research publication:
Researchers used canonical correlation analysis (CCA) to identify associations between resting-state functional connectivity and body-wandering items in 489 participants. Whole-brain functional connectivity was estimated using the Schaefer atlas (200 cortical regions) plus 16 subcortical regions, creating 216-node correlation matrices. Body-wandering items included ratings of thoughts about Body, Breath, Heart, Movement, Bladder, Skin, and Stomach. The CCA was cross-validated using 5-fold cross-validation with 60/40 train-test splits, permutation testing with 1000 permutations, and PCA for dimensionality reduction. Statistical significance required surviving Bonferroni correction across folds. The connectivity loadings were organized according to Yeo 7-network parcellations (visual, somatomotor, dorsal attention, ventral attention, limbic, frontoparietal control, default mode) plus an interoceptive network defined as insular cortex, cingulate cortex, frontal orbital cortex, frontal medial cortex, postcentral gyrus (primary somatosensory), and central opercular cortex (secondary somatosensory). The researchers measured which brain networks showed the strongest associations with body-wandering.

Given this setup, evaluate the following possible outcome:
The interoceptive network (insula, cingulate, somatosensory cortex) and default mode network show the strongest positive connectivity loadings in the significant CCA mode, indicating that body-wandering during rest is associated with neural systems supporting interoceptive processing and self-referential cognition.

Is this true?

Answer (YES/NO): NO